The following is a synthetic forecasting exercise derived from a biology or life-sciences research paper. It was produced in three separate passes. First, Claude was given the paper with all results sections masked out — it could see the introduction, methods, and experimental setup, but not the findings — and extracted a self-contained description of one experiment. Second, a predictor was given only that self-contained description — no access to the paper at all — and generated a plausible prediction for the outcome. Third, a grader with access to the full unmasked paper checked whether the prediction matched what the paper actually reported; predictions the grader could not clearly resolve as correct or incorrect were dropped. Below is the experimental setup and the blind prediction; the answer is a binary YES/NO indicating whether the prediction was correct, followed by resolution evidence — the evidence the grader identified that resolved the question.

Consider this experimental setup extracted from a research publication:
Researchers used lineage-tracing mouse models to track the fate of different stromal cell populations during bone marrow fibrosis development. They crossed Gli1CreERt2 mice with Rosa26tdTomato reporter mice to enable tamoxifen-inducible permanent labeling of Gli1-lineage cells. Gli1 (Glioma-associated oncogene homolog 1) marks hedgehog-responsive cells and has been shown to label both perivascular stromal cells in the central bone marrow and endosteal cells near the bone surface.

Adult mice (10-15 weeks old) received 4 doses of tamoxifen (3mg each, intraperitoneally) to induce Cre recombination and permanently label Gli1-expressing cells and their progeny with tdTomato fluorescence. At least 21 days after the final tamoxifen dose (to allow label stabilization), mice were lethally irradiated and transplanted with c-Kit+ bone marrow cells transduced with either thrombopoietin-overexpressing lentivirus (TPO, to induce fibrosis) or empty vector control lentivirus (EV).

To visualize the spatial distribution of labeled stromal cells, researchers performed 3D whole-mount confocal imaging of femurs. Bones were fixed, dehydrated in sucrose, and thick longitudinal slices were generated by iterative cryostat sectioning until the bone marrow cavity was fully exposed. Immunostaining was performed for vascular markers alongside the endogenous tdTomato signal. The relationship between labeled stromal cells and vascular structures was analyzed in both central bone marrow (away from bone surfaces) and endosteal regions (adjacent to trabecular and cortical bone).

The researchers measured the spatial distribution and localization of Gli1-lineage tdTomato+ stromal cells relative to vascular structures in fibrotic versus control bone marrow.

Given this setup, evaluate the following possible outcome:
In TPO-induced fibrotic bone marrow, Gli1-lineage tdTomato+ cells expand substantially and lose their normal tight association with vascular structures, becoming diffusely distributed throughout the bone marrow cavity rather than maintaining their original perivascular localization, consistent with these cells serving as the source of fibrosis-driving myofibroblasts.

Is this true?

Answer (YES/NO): YES